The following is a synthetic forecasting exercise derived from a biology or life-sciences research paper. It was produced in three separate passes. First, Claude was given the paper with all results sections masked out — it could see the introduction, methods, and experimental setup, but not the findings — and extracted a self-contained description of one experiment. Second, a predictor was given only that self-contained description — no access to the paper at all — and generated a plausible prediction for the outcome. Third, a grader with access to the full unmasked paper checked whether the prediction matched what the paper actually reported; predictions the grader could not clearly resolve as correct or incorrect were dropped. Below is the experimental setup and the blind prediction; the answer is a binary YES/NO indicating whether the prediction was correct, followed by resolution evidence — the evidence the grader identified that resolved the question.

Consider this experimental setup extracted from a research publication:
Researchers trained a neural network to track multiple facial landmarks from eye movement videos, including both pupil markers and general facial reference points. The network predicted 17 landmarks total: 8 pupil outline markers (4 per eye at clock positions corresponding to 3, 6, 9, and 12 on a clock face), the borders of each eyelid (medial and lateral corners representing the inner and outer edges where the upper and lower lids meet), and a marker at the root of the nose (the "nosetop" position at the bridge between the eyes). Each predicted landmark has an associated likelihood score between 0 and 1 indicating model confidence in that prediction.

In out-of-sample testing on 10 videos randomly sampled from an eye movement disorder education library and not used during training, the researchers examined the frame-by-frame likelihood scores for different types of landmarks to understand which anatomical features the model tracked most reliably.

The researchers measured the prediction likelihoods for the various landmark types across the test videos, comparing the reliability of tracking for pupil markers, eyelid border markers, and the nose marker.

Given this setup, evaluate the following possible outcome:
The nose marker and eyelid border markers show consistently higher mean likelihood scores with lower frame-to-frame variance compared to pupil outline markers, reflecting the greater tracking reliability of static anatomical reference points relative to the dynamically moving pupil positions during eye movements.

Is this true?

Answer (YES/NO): NO